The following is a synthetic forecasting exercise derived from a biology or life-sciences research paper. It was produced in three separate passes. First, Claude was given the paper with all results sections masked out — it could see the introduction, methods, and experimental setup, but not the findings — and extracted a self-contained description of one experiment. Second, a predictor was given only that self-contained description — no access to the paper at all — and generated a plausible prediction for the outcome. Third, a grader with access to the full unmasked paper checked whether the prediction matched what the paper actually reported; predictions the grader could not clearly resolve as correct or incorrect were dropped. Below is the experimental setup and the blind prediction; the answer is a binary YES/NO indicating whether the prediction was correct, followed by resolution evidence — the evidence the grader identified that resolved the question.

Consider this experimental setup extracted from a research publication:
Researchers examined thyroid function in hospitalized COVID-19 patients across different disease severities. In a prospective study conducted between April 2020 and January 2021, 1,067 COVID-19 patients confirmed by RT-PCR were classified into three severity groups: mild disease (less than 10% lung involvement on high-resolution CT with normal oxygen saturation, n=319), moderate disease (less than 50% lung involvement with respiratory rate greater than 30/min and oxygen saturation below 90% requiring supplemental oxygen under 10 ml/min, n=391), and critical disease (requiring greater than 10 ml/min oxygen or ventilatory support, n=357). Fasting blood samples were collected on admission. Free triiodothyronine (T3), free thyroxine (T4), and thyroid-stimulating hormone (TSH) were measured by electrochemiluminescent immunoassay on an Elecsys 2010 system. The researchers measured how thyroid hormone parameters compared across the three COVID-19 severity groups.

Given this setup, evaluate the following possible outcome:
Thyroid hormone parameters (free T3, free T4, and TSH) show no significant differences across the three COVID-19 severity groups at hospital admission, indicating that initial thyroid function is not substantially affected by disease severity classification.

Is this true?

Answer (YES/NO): NO